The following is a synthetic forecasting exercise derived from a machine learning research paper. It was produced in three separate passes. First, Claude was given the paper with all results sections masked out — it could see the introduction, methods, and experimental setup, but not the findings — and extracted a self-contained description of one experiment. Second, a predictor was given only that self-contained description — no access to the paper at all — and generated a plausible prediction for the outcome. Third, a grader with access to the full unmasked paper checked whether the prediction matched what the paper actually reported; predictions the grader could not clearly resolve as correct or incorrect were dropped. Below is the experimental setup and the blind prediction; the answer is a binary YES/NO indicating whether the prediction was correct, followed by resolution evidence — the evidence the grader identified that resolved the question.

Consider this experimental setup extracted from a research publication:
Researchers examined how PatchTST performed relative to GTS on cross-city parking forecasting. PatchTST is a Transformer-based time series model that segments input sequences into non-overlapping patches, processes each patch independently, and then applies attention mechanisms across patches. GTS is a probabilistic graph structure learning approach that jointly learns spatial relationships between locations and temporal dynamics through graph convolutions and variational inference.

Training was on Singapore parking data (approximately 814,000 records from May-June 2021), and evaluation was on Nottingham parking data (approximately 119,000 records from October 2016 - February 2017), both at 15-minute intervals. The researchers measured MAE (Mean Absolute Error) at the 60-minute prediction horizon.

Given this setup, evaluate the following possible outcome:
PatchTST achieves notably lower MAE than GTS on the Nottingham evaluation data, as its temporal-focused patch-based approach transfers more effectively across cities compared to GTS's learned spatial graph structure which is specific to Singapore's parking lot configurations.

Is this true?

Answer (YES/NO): NO